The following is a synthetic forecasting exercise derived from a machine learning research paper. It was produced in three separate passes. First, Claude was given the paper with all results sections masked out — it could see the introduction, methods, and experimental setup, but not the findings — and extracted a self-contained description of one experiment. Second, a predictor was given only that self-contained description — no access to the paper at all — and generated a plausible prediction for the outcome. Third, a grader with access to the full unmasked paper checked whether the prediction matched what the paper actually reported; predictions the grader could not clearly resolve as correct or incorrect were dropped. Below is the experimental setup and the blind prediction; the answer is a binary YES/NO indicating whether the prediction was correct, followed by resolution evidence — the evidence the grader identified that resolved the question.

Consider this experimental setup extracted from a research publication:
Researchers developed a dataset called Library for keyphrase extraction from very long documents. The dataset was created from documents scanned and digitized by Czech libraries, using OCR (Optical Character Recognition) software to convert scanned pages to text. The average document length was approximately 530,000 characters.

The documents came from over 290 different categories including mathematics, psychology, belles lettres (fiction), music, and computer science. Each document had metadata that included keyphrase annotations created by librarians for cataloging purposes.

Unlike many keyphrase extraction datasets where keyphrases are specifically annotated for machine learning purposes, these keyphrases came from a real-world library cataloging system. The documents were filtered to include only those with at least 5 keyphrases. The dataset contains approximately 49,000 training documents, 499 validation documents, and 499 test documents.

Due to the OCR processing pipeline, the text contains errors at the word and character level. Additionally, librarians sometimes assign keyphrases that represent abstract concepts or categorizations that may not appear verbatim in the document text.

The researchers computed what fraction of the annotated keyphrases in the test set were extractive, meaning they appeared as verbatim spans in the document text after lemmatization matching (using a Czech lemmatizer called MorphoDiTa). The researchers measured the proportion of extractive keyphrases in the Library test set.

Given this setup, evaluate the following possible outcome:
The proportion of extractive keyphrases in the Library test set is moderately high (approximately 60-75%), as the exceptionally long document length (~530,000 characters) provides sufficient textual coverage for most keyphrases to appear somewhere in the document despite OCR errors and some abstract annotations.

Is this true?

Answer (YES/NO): NO